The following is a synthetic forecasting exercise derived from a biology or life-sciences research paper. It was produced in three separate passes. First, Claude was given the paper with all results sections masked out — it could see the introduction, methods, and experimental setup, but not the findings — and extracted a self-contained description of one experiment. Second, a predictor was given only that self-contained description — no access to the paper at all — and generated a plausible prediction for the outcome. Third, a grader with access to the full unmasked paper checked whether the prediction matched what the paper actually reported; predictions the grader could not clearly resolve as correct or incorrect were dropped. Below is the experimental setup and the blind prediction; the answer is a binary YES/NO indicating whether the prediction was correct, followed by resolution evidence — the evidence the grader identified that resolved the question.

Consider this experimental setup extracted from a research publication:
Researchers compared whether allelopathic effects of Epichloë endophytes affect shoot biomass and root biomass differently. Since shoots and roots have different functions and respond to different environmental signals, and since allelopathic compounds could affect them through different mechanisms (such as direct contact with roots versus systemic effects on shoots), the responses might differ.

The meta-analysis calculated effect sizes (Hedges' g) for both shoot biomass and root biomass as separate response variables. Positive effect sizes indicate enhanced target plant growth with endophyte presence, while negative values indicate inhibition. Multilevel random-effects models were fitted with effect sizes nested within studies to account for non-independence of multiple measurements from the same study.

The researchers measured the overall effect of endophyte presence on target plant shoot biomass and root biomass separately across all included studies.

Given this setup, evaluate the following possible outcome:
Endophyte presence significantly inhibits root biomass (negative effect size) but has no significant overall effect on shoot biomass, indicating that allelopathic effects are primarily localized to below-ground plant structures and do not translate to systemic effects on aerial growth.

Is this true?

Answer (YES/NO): NO